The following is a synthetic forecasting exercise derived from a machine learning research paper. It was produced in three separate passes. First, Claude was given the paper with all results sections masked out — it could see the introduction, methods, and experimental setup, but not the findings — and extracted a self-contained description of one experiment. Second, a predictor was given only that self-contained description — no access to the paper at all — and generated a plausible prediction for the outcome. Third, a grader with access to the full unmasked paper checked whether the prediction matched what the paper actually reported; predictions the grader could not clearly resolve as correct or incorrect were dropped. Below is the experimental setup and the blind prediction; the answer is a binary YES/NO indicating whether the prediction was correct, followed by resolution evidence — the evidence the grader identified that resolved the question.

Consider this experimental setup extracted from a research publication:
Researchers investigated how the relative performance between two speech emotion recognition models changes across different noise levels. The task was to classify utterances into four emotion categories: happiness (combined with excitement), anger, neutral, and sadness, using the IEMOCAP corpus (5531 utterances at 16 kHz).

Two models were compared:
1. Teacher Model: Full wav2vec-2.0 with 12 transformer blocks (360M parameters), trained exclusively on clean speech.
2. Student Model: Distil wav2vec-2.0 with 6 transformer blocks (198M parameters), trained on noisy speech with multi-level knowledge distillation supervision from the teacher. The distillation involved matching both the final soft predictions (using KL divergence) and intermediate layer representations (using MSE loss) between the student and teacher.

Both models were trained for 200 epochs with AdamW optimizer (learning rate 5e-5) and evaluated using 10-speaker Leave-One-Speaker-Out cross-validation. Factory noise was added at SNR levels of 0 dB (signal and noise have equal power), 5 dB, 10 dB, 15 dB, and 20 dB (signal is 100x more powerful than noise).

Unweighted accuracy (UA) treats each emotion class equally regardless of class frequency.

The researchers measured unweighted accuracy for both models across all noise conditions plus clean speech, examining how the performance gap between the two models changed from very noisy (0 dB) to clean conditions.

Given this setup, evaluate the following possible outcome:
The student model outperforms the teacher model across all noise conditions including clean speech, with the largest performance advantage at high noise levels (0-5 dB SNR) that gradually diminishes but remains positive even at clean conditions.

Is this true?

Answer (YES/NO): NO